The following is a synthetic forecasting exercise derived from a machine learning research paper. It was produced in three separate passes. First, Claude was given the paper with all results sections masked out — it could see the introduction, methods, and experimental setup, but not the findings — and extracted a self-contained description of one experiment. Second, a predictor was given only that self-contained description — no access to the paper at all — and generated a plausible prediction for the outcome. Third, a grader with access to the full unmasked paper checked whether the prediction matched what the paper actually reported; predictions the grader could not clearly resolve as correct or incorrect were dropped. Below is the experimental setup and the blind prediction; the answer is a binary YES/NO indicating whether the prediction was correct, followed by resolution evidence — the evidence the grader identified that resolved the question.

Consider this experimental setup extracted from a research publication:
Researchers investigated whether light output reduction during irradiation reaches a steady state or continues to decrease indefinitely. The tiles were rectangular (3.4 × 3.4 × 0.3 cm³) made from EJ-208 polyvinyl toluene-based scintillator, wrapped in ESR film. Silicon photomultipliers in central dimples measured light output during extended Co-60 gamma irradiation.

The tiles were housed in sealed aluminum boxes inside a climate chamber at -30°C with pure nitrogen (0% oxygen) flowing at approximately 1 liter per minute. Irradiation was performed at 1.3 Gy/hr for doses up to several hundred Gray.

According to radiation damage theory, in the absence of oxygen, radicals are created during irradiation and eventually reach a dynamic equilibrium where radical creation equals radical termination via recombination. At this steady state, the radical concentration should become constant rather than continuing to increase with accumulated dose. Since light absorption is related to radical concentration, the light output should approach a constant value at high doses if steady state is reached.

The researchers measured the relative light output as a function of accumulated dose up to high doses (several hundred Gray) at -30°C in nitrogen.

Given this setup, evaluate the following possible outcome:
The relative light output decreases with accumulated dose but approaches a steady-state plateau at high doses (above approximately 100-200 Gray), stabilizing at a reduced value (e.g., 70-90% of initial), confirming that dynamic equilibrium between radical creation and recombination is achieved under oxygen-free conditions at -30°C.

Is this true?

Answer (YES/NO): NO